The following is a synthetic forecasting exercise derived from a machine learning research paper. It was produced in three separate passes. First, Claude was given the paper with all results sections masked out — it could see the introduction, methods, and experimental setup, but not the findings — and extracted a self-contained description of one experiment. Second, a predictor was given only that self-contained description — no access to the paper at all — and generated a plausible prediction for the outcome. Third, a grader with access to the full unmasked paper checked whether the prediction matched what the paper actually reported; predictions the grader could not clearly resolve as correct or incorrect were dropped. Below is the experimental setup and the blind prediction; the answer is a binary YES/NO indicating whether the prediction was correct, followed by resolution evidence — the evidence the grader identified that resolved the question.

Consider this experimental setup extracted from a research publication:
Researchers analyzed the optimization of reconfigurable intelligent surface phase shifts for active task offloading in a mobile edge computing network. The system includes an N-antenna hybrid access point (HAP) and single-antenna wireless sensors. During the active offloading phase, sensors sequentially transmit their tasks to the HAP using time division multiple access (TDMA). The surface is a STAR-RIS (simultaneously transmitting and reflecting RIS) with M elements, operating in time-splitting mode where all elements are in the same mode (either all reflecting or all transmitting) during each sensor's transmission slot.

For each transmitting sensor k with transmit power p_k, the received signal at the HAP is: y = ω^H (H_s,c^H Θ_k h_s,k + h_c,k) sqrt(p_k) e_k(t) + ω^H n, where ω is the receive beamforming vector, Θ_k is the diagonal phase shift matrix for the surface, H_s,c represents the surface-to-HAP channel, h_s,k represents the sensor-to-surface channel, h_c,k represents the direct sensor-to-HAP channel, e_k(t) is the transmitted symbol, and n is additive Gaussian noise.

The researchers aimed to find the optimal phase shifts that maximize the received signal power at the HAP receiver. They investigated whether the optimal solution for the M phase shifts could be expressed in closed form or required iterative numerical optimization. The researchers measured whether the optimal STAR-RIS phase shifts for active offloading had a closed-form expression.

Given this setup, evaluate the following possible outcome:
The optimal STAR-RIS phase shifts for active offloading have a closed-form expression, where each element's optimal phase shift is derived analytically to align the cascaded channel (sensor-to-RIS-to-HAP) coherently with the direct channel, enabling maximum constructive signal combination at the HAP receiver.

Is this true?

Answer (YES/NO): YES